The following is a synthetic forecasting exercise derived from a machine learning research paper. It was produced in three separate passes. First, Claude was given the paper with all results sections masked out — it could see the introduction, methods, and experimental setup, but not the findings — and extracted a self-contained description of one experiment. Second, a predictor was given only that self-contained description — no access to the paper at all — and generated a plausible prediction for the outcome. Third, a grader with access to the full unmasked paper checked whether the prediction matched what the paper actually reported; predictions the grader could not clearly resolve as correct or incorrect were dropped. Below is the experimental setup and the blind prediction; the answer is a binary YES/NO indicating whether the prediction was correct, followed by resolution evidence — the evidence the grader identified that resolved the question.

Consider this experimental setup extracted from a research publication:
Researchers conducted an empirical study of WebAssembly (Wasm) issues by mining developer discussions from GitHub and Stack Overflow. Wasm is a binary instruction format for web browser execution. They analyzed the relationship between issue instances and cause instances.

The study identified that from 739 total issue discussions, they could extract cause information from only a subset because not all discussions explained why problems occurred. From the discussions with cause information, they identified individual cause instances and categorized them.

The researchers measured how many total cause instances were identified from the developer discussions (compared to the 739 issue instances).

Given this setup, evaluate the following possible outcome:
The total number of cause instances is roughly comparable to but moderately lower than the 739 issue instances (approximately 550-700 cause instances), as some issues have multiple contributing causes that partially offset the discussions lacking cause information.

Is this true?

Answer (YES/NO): NO